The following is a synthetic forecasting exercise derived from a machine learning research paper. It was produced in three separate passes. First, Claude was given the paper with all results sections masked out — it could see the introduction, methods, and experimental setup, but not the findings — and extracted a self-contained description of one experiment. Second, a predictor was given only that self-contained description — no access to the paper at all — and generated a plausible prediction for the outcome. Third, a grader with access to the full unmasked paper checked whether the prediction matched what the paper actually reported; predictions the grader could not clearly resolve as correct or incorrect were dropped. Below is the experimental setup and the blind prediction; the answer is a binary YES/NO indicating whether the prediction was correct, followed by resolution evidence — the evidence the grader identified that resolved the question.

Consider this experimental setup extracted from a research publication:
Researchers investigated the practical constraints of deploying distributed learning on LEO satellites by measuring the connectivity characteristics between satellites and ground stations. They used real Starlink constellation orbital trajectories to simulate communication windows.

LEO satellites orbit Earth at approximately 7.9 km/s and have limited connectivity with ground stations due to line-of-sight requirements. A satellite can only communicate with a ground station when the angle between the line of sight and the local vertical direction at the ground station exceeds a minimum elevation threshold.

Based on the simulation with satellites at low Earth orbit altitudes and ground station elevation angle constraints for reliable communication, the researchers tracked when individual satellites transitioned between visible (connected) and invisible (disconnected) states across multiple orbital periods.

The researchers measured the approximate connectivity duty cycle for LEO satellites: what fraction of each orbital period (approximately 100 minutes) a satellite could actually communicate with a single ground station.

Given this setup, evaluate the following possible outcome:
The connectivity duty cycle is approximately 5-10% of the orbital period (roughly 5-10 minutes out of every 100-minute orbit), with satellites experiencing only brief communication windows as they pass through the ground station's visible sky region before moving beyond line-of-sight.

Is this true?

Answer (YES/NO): YES